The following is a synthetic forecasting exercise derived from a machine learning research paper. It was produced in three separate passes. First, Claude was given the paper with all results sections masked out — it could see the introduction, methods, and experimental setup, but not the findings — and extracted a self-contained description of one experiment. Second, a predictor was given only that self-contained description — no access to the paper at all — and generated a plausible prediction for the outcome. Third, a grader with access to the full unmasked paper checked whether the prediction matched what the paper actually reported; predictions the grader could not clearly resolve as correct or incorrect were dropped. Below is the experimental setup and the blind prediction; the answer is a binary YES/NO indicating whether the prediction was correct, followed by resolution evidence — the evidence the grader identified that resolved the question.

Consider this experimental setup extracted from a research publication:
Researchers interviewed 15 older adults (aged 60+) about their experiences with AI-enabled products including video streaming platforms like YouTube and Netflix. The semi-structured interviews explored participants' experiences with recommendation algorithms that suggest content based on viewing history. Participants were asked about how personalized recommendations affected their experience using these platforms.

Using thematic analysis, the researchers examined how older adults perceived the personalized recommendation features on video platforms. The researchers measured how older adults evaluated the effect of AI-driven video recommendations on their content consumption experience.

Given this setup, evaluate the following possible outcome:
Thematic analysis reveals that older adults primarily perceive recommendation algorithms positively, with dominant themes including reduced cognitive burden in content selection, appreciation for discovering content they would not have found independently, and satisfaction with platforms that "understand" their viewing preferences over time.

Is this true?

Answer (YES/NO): NO